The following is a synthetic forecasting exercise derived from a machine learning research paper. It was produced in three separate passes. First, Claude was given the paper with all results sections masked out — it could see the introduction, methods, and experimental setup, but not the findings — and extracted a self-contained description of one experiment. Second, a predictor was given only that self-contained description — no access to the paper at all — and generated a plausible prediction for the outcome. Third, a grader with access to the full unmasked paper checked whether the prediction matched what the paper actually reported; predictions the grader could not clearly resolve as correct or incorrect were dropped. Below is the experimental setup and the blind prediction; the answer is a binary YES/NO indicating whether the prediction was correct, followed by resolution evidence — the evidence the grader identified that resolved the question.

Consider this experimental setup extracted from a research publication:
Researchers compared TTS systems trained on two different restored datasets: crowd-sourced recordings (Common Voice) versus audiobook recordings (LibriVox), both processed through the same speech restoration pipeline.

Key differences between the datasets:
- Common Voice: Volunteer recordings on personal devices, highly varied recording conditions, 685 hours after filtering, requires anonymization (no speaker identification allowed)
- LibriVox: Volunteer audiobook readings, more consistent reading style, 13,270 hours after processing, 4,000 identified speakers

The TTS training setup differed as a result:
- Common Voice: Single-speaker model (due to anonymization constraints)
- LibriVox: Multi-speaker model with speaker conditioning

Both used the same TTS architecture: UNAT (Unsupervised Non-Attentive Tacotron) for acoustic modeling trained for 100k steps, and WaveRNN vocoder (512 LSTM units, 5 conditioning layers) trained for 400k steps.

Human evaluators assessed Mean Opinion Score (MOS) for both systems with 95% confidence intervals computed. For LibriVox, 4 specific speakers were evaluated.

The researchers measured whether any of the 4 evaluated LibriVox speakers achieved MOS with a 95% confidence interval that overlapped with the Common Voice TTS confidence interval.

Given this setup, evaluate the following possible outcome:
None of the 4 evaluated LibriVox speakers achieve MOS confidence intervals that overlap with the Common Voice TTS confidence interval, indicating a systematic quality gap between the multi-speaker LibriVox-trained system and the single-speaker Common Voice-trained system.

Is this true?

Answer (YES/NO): YES